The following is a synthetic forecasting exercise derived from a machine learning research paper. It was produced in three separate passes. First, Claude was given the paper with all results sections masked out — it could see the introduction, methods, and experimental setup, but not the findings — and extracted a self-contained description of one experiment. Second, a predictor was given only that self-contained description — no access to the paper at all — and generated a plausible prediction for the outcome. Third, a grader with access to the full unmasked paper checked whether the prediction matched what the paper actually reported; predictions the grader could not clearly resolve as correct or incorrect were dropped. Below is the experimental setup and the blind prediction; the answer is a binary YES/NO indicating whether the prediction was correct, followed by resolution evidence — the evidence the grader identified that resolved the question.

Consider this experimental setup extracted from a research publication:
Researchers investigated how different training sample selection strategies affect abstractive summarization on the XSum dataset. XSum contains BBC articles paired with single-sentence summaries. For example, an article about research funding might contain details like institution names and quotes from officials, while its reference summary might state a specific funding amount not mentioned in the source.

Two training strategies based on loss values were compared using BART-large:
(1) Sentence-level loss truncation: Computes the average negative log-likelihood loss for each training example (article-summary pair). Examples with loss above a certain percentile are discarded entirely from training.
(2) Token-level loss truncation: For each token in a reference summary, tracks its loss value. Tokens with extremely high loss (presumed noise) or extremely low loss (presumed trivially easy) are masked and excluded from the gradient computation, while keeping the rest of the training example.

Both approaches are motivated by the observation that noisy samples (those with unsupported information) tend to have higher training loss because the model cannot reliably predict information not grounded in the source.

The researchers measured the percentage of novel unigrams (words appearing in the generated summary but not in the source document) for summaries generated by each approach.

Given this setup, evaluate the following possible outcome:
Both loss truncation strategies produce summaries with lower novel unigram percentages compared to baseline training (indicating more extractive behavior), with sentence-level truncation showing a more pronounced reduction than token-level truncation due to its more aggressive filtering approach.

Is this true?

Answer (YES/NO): NO